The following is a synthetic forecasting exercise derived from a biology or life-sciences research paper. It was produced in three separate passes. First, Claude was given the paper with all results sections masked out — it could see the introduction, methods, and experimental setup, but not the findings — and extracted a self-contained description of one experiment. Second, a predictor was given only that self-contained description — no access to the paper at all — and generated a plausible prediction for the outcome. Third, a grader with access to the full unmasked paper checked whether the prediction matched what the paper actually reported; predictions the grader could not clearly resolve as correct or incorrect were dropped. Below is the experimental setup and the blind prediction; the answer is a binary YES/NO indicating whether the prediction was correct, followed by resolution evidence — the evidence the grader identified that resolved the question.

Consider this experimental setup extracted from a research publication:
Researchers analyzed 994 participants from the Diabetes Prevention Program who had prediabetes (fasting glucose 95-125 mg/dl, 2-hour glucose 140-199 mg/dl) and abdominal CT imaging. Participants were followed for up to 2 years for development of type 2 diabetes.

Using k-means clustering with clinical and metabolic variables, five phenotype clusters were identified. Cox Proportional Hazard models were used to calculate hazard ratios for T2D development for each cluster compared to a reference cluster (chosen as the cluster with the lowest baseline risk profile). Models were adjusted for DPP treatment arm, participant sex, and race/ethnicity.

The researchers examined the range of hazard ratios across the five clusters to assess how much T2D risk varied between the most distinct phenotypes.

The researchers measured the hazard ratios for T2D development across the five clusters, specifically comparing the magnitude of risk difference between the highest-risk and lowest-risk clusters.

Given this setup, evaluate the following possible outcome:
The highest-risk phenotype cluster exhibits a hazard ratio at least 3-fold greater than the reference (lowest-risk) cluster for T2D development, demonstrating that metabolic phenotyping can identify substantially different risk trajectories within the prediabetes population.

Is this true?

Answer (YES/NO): YES